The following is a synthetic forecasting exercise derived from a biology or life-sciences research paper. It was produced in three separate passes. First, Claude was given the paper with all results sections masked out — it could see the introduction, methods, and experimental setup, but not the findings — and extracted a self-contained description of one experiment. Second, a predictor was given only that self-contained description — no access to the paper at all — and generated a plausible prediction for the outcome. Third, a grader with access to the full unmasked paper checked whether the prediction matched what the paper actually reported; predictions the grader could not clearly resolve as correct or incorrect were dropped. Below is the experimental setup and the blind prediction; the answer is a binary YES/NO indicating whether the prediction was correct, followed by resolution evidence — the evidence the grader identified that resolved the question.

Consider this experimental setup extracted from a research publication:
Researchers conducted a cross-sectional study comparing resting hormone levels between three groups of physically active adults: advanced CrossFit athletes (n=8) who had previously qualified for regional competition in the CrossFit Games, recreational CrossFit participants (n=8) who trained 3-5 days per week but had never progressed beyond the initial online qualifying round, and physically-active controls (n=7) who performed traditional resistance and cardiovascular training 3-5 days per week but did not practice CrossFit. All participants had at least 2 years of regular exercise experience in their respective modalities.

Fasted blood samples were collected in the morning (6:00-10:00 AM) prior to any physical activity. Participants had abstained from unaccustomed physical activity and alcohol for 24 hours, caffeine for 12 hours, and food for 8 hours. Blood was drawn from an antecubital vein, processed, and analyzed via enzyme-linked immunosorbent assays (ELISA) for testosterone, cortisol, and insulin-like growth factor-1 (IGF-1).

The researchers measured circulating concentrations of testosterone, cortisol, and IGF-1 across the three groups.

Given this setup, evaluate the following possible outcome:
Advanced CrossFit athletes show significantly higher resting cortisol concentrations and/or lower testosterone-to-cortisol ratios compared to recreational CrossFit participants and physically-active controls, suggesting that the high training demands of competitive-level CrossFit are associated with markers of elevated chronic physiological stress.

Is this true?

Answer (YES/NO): NO